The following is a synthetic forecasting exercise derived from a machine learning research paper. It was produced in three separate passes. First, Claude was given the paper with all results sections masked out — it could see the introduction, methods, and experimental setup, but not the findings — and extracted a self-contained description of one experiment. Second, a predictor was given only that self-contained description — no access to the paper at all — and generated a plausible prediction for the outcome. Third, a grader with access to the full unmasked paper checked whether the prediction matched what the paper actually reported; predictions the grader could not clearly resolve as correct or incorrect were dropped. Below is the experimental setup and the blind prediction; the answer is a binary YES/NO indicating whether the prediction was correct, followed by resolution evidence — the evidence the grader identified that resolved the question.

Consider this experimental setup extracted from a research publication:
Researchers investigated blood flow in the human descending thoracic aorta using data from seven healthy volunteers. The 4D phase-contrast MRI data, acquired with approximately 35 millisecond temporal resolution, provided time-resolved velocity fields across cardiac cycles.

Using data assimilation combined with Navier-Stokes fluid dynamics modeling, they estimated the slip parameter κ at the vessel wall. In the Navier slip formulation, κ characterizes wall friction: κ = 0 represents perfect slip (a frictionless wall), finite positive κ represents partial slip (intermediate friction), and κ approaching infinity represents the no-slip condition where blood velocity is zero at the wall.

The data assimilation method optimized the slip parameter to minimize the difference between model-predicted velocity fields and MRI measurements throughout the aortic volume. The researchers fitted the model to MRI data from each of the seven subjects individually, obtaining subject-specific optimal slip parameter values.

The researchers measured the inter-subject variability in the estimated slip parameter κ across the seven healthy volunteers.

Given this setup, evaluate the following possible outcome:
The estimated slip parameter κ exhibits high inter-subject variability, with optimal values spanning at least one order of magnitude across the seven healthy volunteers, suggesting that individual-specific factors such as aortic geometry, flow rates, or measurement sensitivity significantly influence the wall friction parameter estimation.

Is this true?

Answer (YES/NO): NO